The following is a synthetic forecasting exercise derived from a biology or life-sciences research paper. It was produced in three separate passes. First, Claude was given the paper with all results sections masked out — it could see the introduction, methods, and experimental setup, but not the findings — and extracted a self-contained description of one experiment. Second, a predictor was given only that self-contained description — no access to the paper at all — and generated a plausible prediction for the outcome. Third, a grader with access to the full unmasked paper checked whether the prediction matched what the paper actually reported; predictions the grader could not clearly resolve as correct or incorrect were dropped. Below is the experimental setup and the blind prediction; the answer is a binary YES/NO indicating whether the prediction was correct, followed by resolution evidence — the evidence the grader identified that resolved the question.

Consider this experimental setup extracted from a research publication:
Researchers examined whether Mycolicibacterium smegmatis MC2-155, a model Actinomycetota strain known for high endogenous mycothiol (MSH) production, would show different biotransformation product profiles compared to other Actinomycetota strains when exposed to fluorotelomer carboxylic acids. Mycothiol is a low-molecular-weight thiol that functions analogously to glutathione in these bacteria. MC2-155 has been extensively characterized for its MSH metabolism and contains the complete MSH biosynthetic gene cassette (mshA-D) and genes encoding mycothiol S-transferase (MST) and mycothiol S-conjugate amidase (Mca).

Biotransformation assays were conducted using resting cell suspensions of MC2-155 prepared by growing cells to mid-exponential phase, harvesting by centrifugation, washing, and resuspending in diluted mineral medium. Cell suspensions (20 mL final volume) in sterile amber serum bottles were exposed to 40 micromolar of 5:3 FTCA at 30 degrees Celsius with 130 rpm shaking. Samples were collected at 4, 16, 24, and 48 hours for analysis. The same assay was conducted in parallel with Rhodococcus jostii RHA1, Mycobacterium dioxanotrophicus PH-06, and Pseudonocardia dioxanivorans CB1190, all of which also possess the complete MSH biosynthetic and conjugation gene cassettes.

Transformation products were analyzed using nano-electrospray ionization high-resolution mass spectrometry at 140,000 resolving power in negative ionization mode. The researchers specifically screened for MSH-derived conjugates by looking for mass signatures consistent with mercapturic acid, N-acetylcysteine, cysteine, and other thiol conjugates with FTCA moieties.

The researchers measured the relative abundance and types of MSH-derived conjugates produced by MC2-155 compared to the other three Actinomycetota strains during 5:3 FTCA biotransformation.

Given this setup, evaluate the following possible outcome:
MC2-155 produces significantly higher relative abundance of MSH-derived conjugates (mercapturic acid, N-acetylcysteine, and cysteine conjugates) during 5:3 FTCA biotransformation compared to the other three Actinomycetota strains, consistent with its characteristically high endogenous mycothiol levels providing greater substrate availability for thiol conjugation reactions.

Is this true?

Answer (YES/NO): NO